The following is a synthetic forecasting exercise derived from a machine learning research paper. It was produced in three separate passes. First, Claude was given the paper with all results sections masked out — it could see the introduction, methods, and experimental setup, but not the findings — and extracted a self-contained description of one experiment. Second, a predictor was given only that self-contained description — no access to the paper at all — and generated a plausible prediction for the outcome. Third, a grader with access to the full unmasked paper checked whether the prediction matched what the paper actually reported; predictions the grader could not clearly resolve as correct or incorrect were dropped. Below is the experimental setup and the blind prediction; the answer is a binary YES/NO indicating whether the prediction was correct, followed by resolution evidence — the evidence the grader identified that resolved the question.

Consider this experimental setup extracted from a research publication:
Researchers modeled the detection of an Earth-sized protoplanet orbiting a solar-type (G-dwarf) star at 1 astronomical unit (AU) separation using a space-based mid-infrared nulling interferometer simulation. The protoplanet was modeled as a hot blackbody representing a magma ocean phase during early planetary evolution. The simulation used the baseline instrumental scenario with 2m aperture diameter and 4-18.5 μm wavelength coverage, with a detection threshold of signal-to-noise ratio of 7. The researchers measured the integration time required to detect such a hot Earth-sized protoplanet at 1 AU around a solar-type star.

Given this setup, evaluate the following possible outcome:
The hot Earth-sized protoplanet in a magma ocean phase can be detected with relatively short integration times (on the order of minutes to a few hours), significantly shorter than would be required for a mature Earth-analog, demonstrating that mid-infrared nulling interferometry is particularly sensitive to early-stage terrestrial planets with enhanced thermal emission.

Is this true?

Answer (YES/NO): YES